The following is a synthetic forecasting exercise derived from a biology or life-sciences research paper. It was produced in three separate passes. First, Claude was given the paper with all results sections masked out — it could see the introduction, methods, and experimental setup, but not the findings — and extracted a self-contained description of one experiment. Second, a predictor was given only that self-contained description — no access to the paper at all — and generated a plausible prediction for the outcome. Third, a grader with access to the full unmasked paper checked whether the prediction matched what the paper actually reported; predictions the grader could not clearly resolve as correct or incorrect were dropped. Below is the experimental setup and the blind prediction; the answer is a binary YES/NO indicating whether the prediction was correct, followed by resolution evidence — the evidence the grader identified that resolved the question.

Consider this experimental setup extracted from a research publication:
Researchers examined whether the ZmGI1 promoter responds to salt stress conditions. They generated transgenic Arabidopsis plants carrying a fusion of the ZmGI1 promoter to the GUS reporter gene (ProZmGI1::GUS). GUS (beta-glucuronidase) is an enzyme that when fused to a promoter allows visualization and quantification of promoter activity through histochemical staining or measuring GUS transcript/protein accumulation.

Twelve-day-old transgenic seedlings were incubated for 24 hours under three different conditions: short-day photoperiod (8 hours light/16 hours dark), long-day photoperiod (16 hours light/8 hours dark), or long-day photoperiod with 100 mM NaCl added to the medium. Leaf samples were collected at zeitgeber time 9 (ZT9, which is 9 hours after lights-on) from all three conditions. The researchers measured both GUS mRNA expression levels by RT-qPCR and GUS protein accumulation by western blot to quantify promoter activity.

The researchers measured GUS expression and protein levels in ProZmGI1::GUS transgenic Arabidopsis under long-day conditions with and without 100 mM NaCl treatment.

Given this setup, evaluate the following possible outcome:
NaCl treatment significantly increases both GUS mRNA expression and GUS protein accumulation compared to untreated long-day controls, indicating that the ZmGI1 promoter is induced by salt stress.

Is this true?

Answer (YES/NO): YES